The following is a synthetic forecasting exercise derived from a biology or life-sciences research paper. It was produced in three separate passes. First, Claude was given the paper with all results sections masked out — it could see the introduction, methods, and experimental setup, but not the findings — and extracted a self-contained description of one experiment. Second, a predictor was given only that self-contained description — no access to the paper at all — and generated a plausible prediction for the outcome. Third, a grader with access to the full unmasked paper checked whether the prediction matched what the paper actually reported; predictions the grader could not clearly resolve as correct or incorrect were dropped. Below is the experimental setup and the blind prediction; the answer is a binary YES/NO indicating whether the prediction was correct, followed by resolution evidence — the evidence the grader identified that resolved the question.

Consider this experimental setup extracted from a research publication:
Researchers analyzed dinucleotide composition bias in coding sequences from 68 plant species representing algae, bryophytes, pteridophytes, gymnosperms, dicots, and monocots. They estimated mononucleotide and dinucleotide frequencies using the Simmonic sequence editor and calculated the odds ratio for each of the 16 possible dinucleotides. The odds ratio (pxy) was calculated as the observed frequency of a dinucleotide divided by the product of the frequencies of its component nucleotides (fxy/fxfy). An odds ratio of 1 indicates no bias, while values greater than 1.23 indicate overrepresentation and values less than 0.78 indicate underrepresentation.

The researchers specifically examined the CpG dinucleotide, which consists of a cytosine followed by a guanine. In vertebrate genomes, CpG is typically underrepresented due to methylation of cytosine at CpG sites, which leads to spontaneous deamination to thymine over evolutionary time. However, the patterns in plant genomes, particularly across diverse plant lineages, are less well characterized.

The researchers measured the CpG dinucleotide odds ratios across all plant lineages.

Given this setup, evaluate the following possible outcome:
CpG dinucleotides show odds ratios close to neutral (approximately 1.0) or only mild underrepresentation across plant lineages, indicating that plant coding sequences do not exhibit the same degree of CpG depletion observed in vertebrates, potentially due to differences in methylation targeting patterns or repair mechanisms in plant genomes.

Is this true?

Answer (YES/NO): NO